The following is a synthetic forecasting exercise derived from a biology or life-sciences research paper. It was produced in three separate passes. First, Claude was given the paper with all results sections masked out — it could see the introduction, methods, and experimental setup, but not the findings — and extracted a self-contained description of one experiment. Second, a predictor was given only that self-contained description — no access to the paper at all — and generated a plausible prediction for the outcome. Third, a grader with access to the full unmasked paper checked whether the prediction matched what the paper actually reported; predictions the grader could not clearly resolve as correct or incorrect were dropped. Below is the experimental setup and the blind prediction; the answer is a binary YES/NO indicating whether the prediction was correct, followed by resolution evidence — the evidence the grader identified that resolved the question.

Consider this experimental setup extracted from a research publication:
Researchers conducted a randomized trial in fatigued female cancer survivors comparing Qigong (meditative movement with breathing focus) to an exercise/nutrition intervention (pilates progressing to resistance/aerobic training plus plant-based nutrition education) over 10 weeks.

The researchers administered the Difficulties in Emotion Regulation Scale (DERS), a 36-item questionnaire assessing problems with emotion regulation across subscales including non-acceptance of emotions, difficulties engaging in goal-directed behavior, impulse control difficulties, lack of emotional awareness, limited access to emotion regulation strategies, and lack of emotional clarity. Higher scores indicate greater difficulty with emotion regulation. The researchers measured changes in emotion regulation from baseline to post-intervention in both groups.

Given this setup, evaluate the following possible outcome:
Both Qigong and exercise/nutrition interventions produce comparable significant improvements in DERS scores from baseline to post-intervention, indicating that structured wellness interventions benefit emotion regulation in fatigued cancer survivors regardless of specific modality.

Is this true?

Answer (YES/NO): NO